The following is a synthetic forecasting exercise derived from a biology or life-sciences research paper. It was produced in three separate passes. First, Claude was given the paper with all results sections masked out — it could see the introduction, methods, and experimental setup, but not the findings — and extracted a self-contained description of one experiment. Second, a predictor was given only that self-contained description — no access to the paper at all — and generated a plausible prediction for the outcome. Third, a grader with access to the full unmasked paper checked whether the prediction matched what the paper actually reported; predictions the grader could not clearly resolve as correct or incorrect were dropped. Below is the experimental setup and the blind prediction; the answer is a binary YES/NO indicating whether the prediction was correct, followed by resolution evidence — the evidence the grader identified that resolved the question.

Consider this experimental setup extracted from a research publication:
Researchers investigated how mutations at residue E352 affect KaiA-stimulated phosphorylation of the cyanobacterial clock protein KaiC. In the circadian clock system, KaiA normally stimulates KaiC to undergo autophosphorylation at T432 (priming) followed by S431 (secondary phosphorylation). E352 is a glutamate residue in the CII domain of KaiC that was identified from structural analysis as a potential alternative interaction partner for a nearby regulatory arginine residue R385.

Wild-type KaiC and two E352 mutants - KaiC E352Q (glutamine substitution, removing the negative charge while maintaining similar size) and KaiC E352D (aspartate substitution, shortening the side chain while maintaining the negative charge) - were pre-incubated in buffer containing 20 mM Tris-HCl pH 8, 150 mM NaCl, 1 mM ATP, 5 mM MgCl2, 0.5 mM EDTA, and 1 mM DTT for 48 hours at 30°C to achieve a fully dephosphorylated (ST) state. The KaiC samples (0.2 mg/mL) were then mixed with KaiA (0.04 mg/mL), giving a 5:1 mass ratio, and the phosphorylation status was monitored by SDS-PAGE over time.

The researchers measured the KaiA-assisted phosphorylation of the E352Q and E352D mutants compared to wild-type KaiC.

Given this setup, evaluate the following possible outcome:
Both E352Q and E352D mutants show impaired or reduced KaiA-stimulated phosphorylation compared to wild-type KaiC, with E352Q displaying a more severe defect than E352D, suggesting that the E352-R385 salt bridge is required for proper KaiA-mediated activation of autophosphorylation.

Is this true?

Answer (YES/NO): YES